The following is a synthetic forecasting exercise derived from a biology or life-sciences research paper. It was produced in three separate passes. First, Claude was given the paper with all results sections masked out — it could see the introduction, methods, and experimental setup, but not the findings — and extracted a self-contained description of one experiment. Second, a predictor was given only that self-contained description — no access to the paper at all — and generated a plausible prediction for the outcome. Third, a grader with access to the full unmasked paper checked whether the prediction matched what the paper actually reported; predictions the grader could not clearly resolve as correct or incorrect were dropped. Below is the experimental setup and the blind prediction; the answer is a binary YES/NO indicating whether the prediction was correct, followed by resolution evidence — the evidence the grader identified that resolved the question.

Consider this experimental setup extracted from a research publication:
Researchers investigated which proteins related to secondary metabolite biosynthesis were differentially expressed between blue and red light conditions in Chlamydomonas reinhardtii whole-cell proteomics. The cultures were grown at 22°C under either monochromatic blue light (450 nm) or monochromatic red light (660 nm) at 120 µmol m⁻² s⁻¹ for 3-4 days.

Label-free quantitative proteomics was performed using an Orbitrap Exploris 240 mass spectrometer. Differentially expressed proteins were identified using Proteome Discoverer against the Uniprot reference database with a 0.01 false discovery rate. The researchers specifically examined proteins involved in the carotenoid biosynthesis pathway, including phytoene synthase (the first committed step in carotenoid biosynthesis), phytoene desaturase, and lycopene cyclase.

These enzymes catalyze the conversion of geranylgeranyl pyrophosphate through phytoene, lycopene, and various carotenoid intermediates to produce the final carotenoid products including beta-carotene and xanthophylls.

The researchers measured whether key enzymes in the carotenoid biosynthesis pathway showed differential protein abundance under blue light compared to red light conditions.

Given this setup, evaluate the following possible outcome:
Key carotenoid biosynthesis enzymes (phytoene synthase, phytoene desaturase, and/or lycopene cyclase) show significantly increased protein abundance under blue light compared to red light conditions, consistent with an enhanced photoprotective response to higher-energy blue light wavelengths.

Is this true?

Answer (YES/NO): YES